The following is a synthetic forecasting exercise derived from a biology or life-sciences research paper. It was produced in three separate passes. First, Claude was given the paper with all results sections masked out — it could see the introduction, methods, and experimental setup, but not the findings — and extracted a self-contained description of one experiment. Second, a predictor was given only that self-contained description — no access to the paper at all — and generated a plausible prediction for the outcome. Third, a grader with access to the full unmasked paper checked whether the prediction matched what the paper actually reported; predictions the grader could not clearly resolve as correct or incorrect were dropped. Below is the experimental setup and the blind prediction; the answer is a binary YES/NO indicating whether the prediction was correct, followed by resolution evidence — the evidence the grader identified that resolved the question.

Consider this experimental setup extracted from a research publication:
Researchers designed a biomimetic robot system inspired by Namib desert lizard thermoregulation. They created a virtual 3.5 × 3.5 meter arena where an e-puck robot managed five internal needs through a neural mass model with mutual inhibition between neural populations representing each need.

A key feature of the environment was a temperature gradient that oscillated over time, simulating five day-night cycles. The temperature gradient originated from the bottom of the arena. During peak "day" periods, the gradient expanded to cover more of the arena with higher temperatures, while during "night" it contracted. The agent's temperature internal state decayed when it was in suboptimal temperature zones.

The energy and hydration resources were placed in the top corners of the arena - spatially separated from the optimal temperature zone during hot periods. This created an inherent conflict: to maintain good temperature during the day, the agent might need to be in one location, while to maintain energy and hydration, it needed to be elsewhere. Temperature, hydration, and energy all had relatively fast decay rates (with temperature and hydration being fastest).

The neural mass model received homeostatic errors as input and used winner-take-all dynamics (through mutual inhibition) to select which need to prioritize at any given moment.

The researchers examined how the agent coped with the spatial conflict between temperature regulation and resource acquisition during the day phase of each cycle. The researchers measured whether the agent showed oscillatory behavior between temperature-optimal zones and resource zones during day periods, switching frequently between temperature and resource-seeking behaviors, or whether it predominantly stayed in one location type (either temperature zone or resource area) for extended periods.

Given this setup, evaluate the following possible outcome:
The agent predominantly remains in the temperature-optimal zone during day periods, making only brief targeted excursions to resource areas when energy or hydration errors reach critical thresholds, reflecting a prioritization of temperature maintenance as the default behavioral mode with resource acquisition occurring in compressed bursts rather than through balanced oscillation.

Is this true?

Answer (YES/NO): NO